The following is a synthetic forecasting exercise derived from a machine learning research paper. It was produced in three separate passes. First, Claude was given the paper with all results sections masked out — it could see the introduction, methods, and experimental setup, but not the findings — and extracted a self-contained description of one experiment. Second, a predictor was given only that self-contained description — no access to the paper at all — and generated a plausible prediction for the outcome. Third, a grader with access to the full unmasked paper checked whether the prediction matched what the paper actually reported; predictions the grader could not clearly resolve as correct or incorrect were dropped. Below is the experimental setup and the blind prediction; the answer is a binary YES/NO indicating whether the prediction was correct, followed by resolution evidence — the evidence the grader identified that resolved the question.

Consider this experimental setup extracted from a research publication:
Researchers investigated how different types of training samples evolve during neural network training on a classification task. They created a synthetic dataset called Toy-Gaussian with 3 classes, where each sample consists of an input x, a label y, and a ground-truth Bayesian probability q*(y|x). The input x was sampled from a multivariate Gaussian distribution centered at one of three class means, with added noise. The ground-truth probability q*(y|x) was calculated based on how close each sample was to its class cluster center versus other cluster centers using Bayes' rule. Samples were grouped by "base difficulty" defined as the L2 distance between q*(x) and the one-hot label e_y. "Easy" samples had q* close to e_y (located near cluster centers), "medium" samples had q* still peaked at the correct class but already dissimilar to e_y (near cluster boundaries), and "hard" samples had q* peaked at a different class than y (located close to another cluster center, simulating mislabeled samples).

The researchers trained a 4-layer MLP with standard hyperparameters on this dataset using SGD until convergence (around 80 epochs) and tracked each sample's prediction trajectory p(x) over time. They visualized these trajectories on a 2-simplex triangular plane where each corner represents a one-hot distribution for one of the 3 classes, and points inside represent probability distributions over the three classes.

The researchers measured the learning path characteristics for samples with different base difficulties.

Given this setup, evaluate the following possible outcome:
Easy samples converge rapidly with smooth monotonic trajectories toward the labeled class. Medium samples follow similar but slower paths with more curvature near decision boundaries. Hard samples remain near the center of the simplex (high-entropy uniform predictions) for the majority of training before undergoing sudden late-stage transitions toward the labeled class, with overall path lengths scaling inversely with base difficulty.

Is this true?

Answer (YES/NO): NO